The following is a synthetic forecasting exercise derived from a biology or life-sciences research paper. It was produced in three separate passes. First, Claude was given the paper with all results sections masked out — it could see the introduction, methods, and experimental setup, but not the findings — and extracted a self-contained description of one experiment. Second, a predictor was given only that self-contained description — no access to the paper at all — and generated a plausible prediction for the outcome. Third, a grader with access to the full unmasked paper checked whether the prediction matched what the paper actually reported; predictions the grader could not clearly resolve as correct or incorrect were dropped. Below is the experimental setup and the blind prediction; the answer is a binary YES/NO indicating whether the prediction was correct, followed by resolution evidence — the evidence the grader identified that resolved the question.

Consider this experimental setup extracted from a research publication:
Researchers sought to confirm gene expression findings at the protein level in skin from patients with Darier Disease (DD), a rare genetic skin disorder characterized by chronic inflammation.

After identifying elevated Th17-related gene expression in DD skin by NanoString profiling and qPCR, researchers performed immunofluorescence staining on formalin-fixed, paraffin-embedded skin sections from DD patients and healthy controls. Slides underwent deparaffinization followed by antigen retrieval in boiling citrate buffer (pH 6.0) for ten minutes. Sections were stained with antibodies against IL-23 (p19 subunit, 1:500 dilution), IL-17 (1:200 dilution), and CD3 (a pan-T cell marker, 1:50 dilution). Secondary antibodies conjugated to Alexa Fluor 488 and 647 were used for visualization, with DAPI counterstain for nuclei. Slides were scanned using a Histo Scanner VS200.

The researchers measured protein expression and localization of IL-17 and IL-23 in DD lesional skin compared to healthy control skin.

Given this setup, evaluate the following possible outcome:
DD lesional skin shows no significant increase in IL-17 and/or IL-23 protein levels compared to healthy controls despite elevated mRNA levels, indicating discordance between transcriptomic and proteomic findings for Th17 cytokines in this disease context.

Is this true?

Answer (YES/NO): NO